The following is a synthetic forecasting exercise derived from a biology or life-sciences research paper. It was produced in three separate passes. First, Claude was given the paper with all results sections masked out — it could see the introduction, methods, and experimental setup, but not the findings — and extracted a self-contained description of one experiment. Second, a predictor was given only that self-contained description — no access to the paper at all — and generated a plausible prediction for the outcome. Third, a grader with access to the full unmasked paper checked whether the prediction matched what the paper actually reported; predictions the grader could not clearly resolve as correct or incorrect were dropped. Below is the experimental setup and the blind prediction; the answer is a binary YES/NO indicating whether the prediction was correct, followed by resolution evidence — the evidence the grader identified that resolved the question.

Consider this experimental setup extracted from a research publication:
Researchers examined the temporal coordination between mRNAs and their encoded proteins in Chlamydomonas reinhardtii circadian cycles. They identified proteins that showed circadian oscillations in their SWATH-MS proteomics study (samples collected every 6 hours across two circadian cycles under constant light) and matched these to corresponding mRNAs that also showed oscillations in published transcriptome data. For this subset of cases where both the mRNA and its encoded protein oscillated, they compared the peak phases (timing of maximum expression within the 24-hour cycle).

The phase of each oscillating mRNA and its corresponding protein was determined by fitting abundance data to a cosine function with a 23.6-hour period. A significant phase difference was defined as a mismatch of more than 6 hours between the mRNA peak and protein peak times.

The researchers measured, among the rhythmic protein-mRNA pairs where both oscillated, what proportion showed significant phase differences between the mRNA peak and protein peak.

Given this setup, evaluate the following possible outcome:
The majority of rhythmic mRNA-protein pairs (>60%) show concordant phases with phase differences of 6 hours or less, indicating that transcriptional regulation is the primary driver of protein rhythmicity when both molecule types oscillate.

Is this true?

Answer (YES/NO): NO